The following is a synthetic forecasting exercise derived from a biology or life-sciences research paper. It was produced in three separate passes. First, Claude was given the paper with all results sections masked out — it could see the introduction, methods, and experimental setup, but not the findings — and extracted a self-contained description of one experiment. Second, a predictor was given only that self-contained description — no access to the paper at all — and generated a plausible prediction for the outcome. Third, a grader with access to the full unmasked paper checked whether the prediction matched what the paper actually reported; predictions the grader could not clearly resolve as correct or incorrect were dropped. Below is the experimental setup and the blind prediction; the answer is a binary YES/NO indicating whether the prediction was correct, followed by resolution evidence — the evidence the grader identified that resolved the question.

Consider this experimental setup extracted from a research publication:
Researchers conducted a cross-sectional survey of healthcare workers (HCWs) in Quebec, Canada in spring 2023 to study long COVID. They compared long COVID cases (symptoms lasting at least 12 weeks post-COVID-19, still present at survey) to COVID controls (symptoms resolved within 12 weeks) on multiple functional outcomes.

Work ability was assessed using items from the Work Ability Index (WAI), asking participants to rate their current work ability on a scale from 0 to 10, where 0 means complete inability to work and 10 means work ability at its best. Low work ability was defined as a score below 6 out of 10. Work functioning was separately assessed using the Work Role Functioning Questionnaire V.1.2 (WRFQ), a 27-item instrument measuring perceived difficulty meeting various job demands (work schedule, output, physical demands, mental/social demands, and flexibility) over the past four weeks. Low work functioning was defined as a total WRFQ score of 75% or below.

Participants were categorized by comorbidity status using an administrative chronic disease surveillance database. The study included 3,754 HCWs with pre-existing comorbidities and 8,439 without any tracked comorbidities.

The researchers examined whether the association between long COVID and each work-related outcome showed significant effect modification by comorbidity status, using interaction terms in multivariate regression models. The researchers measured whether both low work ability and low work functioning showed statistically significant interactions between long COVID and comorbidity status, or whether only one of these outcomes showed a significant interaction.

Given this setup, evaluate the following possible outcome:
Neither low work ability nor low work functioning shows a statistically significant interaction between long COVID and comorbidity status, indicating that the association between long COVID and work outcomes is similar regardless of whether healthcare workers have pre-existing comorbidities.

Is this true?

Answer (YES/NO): NO